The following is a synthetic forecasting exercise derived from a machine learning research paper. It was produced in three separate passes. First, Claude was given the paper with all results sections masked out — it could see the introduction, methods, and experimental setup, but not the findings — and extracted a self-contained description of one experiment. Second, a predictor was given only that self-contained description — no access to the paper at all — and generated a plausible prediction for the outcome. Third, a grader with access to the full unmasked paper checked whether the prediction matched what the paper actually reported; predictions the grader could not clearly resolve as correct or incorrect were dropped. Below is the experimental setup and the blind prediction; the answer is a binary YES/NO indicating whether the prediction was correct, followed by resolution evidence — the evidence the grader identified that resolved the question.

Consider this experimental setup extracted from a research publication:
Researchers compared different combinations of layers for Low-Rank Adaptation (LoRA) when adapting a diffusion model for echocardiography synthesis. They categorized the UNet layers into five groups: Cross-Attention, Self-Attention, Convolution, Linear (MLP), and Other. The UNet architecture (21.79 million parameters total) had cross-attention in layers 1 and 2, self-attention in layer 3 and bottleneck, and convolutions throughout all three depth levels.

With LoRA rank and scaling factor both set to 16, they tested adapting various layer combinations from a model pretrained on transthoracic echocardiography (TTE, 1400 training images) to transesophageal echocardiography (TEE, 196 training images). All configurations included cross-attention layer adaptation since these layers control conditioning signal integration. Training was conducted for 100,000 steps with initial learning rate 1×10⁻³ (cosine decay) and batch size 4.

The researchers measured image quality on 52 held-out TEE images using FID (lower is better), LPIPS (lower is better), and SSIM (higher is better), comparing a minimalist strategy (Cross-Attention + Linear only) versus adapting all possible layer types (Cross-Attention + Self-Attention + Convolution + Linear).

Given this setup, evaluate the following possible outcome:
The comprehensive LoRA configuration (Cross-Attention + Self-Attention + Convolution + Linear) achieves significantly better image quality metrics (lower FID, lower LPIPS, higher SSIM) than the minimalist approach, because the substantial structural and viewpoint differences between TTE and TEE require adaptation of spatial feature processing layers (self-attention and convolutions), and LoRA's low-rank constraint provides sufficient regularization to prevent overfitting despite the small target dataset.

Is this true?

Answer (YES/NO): NO